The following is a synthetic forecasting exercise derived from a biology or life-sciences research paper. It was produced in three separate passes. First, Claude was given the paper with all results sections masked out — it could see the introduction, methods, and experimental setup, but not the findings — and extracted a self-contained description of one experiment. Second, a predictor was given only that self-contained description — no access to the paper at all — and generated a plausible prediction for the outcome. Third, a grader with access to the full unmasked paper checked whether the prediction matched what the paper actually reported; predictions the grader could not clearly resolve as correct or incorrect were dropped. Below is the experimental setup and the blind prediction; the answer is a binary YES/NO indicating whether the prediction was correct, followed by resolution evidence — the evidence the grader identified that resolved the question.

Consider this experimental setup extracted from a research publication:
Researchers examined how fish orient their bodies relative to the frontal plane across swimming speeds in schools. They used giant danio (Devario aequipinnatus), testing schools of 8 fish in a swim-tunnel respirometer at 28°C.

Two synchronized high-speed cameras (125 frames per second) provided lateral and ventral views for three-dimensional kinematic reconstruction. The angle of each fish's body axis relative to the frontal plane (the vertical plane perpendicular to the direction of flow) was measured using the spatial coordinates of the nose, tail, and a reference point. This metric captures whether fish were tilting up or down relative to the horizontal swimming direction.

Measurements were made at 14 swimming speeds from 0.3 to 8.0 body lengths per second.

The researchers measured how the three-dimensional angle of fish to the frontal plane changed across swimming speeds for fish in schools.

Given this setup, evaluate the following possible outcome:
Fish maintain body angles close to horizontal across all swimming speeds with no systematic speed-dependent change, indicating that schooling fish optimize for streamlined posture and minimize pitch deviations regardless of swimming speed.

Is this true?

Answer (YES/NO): NO